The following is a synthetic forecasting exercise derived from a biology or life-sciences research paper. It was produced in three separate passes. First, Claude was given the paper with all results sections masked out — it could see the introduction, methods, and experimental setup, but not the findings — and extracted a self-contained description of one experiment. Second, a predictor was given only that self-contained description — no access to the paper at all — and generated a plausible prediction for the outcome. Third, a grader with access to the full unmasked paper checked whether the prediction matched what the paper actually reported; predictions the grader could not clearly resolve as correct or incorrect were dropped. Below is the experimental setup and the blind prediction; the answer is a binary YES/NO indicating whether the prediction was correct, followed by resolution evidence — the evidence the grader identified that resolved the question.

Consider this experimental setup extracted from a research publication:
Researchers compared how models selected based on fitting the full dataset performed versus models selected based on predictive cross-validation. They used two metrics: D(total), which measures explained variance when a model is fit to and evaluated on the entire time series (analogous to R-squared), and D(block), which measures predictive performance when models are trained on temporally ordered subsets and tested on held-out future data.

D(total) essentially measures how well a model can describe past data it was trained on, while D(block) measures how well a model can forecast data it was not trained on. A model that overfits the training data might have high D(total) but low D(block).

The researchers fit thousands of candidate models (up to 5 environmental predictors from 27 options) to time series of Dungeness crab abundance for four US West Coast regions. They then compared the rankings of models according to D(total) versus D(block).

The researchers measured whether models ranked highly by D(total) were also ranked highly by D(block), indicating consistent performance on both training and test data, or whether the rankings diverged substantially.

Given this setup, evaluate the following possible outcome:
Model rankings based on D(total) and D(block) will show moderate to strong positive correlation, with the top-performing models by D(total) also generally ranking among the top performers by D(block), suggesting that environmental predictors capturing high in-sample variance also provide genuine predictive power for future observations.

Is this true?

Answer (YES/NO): NO